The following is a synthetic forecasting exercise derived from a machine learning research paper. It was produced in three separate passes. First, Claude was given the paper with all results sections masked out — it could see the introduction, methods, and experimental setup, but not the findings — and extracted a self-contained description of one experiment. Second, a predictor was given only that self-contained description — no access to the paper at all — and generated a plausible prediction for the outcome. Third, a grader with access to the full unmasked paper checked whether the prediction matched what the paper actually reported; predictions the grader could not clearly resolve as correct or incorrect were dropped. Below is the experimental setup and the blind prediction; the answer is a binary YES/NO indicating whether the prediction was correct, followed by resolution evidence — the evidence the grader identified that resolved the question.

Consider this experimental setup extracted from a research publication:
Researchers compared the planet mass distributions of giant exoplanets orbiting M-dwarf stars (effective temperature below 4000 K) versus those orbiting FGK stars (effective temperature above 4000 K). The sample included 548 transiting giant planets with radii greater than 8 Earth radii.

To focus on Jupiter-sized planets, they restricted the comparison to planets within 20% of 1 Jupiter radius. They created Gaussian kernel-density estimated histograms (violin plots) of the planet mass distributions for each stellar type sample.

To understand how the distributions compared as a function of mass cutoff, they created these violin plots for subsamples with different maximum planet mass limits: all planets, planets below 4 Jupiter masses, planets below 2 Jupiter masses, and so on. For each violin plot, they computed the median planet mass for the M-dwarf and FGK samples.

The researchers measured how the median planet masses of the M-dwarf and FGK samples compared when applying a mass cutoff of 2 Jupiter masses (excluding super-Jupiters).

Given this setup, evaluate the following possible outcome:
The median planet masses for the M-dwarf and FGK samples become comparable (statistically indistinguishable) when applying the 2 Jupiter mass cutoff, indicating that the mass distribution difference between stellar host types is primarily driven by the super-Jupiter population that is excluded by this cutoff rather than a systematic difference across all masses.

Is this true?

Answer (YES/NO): YES